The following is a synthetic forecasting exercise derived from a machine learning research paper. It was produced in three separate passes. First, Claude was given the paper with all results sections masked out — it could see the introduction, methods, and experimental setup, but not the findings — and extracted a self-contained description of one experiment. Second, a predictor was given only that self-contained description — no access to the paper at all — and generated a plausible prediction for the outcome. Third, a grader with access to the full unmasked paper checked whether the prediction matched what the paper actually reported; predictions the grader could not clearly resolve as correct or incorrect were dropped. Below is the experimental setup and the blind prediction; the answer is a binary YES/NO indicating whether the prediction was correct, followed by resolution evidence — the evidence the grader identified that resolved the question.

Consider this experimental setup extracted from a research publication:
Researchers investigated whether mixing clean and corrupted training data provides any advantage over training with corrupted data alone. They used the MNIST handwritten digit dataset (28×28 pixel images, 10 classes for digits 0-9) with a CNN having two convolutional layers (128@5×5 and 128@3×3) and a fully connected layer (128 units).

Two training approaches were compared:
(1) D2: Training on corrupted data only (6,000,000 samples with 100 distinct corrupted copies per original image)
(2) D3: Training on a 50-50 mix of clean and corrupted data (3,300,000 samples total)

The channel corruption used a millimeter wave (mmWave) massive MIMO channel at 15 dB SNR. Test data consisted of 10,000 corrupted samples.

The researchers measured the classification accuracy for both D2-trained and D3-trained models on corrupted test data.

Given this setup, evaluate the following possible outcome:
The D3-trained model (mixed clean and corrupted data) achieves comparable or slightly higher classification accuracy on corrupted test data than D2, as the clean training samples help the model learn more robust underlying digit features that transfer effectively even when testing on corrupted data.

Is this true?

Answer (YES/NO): NO